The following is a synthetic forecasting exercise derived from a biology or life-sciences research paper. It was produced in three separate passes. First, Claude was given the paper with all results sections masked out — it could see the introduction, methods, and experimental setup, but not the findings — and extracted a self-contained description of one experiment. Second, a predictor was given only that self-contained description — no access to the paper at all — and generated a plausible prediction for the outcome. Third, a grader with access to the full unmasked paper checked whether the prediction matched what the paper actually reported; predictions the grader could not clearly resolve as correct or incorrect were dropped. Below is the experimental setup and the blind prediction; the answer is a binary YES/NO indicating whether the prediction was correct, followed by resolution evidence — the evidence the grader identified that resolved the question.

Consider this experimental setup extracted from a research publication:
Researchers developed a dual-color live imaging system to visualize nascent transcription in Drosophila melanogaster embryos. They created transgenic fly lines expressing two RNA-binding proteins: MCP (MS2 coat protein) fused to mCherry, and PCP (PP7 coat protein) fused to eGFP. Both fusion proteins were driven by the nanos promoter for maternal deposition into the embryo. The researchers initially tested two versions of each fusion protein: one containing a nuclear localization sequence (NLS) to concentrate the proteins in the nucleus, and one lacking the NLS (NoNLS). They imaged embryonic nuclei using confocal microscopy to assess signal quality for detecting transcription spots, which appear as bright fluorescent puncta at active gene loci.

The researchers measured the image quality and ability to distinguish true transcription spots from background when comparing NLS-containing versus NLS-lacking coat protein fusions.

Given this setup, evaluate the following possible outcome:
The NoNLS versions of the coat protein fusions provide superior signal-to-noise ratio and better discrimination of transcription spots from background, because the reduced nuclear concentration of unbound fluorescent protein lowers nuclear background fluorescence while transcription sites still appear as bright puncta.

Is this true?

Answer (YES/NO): YES